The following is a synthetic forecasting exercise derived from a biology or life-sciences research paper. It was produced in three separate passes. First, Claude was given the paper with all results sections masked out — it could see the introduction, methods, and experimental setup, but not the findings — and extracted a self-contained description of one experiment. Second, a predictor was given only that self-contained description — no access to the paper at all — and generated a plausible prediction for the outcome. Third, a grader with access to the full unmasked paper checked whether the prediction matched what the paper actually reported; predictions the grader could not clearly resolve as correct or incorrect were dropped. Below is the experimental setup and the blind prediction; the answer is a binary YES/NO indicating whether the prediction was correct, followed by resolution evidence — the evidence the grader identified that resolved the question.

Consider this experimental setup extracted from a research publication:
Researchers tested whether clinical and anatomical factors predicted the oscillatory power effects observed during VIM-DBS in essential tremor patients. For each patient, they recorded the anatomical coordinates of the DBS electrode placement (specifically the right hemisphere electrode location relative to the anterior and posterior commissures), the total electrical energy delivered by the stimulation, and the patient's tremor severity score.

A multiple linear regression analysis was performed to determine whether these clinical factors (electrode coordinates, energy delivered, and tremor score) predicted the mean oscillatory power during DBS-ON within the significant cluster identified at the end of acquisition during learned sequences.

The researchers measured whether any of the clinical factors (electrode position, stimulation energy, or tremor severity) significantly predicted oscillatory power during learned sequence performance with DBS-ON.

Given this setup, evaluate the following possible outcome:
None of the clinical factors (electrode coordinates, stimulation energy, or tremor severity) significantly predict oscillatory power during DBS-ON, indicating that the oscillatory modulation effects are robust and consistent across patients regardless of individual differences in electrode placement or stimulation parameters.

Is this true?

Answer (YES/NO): NO